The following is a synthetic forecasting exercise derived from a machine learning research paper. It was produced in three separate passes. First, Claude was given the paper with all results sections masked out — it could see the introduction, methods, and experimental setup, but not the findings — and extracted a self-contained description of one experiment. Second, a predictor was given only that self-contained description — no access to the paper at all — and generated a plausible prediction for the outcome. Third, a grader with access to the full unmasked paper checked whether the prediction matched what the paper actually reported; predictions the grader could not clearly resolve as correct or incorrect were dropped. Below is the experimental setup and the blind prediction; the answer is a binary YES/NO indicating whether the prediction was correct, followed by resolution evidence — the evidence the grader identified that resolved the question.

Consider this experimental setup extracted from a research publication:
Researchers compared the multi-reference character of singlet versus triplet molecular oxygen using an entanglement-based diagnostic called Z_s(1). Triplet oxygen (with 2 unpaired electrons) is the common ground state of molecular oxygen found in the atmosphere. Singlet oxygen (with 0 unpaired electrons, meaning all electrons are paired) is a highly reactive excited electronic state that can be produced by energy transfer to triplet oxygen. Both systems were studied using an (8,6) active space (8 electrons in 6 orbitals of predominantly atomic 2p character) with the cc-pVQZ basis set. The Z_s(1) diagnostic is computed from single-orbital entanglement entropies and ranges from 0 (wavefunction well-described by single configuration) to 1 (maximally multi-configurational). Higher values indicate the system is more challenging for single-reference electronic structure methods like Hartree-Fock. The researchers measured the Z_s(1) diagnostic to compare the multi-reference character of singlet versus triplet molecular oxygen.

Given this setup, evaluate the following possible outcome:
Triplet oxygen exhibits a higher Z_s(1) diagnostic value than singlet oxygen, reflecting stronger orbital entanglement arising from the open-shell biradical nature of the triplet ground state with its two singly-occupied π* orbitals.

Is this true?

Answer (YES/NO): NO